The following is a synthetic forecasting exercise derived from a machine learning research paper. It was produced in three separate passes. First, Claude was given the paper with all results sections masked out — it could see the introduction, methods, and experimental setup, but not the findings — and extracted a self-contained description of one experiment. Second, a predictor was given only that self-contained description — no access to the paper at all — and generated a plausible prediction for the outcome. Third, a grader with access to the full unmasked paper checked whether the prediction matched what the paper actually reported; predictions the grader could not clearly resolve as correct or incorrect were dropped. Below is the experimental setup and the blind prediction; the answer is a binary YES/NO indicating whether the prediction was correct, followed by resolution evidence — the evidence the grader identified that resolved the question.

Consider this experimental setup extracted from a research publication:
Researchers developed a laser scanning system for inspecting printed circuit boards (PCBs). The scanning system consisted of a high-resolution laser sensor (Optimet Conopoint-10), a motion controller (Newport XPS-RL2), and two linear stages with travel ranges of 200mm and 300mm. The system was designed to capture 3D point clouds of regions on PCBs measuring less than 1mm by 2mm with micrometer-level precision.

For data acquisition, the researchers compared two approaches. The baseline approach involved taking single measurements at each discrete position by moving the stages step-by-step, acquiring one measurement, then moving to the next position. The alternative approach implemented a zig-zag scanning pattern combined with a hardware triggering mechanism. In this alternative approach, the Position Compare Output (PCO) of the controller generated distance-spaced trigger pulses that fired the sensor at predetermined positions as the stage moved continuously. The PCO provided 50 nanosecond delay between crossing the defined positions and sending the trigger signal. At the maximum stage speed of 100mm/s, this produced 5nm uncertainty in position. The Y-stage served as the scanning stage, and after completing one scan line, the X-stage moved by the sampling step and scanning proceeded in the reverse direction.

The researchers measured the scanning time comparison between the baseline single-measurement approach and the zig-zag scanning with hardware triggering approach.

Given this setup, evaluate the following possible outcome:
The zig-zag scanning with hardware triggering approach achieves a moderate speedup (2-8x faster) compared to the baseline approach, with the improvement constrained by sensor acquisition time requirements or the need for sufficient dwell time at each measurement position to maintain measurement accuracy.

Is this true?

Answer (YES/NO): NO